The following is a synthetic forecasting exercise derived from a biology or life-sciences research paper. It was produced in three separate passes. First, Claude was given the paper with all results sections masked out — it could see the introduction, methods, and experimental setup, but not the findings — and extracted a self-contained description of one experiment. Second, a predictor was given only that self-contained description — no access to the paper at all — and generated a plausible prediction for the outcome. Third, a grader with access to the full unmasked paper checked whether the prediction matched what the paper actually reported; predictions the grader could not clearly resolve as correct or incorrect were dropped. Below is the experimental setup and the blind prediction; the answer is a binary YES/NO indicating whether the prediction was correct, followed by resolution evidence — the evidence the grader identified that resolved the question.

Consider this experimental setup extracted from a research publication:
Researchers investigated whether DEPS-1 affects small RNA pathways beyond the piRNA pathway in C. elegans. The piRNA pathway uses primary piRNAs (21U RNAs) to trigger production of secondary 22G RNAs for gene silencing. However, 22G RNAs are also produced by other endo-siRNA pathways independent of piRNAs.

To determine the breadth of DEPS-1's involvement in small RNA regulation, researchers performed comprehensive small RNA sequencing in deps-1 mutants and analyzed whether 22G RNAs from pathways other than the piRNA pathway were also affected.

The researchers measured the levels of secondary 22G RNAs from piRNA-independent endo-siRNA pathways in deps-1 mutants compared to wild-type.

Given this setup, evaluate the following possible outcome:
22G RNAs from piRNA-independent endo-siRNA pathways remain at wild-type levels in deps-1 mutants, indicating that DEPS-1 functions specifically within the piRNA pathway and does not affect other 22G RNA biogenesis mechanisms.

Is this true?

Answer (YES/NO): NO